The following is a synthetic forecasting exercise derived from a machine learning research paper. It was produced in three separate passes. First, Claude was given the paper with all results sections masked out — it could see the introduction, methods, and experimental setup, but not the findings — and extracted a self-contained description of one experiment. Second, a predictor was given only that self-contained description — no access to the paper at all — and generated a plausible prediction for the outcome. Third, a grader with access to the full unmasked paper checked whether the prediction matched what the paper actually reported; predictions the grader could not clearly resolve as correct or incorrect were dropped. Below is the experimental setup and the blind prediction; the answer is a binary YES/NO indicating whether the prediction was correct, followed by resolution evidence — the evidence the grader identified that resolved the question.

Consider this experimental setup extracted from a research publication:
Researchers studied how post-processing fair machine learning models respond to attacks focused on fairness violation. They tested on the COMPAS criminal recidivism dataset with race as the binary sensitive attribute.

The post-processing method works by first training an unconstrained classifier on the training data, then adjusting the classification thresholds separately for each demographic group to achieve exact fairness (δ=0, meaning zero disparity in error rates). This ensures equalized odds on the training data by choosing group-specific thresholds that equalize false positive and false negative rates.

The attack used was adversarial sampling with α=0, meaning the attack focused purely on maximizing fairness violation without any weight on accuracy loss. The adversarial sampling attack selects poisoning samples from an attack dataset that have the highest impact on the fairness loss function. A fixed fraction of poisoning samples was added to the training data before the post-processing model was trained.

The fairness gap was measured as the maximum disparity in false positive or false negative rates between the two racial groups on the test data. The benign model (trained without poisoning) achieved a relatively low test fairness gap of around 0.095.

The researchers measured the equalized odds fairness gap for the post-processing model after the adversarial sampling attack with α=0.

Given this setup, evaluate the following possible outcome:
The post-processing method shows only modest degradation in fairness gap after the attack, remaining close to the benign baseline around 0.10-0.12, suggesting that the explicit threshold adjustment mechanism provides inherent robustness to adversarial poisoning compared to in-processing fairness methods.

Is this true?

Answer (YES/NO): NO